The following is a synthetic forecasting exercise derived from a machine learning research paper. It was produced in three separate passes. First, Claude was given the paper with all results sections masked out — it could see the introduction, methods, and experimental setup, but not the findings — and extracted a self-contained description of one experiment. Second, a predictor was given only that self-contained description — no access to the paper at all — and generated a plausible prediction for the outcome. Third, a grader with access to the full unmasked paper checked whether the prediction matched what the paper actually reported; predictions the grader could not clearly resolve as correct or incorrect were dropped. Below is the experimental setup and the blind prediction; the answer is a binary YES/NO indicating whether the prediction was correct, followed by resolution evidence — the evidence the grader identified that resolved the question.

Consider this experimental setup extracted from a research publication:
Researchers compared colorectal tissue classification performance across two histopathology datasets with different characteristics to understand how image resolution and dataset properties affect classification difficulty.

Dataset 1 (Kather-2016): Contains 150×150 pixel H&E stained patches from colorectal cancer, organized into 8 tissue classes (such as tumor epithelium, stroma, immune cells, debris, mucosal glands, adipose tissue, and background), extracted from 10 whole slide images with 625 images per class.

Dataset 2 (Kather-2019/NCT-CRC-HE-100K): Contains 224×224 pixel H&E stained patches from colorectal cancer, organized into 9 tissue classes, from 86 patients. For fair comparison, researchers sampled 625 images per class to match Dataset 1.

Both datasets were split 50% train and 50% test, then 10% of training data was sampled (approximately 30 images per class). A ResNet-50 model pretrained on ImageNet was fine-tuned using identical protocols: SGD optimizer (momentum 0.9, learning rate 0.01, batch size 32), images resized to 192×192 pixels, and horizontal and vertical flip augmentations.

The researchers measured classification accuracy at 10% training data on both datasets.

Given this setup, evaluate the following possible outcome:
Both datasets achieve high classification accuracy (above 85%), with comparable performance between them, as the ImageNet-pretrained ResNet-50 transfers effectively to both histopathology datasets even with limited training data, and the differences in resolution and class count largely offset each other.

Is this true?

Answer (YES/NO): NO